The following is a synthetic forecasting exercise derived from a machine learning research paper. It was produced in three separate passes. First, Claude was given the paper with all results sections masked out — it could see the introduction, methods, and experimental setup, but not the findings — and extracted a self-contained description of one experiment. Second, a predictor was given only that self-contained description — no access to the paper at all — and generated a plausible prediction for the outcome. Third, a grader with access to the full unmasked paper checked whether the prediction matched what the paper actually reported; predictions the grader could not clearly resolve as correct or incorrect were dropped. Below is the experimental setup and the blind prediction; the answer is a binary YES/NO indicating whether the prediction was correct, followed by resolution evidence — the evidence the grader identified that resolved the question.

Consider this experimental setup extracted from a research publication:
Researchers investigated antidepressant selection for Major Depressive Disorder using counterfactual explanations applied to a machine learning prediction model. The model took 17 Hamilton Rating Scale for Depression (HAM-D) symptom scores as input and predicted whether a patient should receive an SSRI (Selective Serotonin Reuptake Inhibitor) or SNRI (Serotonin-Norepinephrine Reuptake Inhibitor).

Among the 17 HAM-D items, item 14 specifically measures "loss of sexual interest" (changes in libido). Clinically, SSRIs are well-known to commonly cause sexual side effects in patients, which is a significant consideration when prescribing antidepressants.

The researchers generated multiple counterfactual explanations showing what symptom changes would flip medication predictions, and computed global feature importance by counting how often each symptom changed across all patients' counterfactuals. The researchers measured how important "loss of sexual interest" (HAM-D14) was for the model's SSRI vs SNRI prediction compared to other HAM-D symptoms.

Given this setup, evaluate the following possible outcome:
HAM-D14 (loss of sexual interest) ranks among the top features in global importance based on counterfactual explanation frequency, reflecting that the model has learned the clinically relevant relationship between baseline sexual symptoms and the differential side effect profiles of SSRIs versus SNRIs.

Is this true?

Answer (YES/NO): YES